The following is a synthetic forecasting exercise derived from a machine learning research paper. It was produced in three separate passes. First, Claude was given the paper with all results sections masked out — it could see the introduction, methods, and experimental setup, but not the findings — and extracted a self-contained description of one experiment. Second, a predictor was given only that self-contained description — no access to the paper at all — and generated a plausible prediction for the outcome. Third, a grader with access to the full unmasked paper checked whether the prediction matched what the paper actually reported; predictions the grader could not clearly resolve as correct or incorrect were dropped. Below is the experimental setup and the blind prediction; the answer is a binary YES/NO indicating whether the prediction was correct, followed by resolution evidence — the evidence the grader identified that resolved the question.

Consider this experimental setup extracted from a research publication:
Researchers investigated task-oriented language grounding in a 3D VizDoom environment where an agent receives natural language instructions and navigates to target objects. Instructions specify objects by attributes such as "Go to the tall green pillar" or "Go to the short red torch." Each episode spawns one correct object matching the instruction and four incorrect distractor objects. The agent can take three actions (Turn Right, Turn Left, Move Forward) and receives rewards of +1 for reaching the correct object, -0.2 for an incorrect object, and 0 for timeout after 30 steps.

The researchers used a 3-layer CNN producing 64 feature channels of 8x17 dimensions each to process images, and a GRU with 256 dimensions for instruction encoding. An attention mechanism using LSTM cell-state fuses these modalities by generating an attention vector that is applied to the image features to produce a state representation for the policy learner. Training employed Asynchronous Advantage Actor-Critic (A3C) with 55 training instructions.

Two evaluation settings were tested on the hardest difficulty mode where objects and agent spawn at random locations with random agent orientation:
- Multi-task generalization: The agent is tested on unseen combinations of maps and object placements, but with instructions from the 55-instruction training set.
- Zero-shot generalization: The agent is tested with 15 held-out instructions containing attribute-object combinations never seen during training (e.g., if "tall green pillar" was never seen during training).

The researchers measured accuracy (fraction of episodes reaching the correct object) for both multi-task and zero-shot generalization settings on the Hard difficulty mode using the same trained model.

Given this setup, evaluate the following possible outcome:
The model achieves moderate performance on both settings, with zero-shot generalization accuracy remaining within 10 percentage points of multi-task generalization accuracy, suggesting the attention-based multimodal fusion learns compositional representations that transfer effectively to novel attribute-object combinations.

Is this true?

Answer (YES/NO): NO